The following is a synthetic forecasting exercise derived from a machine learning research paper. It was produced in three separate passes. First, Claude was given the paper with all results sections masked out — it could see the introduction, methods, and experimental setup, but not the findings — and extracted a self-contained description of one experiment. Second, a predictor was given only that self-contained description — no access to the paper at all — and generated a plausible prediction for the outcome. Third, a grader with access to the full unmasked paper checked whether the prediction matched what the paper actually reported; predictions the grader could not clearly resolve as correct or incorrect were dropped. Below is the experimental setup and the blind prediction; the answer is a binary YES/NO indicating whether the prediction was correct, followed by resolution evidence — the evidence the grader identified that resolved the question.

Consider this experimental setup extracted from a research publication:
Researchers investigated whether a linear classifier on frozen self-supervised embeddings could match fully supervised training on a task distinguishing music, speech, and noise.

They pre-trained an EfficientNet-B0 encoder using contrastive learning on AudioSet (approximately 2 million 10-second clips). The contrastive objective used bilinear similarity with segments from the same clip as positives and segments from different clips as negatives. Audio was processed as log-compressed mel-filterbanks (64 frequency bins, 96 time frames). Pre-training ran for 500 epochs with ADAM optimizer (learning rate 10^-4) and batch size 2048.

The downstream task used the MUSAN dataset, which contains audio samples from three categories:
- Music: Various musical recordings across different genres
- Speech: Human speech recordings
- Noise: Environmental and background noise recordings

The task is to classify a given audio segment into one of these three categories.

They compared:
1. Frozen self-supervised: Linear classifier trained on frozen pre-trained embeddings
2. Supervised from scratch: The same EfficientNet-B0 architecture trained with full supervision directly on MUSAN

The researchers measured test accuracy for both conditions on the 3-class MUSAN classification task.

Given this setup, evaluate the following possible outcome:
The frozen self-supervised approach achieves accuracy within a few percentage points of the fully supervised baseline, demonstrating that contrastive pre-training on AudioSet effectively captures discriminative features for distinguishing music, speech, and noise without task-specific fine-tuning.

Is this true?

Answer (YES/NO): YES